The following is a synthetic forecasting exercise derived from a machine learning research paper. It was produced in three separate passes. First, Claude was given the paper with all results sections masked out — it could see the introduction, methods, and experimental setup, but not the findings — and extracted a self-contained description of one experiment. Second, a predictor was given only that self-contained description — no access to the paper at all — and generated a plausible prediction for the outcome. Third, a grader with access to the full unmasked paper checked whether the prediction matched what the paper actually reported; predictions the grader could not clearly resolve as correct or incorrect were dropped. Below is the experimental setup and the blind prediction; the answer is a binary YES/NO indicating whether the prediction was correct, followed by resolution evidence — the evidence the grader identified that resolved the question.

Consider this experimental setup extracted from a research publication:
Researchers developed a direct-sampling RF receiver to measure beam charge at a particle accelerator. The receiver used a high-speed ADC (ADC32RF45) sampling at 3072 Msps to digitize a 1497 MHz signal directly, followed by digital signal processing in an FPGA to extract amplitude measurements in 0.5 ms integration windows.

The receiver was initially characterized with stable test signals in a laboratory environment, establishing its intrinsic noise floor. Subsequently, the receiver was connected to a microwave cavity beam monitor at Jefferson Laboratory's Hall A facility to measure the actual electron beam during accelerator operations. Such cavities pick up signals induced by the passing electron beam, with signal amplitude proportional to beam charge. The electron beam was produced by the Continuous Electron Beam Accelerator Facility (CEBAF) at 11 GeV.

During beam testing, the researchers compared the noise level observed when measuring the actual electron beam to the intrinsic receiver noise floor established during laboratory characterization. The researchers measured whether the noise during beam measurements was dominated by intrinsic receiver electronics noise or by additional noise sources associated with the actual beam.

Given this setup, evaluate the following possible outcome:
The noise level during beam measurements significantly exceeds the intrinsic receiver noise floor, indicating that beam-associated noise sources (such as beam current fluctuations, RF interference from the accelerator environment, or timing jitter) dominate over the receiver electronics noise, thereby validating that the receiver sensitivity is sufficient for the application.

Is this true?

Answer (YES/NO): YES